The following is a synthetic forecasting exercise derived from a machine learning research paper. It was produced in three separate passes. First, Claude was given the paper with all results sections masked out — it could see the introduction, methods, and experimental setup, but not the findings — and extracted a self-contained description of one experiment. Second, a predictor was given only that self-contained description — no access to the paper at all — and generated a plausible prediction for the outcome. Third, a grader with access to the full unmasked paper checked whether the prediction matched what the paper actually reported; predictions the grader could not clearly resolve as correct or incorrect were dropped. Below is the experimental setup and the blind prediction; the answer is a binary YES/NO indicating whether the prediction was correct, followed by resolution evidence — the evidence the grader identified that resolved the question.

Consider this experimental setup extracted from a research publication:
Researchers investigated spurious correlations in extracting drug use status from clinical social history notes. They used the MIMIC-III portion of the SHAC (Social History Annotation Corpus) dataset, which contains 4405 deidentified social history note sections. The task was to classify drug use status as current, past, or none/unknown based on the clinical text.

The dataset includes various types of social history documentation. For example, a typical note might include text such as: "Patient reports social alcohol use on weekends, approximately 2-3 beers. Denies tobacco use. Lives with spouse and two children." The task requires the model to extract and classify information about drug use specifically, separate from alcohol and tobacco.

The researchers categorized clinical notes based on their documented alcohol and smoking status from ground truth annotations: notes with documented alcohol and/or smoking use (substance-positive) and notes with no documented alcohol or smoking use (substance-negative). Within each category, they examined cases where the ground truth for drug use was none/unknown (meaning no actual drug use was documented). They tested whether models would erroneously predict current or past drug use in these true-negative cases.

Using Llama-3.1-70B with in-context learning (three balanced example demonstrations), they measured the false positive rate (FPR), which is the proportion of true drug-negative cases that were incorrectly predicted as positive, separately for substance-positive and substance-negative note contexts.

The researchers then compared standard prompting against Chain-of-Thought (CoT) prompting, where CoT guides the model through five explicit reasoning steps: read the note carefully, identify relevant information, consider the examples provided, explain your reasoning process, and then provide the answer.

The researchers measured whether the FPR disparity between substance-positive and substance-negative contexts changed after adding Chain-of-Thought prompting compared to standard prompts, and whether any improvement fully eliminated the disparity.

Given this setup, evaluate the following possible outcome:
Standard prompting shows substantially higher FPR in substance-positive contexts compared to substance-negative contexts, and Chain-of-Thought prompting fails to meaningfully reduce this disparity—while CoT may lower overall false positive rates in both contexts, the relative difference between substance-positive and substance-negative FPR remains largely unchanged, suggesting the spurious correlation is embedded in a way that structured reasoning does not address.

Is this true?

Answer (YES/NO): NO